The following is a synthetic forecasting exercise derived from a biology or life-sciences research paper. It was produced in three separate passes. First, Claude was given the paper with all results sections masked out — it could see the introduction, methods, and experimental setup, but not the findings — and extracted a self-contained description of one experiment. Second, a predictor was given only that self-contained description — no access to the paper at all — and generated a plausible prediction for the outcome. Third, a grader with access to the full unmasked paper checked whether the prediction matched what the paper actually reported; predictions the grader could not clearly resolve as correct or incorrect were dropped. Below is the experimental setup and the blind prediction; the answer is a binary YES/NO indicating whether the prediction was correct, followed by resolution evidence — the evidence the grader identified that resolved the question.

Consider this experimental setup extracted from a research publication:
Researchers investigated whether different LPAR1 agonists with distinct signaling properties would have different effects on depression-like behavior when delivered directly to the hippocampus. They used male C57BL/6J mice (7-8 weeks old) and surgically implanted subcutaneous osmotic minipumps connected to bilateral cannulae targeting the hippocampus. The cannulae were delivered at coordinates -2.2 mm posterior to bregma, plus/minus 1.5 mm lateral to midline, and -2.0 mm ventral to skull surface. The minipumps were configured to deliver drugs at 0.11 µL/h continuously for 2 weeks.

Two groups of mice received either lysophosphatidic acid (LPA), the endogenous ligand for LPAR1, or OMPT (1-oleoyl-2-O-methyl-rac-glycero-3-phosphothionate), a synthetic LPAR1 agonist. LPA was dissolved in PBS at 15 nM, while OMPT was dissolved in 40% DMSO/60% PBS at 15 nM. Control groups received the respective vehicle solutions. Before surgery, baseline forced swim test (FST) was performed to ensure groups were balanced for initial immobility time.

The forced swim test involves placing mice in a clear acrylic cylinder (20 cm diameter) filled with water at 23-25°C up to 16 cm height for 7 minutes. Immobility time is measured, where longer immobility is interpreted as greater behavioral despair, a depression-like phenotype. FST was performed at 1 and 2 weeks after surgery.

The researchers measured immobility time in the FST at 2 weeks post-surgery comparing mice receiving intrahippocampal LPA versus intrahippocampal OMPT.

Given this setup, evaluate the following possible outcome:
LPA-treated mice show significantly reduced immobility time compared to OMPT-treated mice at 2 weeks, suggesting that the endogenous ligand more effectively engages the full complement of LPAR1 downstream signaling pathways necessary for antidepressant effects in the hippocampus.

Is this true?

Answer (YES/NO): NO